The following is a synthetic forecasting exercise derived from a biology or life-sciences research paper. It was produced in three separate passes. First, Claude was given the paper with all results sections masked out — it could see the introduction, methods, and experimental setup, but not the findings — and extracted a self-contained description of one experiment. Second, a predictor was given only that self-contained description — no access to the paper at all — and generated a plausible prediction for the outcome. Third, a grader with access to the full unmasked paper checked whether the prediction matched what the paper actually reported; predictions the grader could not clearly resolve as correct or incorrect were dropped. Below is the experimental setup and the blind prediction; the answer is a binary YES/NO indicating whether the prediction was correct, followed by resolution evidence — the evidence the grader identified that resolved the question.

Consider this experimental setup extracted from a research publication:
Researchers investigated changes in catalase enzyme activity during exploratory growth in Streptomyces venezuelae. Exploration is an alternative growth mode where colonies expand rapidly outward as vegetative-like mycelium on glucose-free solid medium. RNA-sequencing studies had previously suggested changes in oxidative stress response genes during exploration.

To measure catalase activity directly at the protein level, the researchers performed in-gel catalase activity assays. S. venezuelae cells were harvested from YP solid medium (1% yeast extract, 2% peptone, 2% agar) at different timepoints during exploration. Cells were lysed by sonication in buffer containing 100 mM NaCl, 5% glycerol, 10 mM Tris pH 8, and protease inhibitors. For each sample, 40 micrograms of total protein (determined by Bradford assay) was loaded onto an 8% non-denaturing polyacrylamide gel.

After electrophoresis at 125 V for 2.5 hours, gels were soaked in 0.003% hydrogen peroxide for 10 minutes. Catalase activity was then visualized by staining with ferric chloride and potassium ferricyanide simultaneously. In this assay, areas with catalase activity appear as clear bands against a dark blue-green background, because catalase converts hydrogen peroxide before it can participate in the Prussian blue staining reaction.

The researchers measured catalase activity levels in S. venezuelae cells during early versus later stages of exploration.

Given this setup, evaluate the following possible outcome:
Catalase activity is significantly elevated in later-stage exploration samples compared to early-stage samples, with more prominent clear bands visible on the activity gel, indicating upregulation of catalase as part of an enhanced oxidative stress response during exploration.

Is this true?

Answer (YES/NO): YES